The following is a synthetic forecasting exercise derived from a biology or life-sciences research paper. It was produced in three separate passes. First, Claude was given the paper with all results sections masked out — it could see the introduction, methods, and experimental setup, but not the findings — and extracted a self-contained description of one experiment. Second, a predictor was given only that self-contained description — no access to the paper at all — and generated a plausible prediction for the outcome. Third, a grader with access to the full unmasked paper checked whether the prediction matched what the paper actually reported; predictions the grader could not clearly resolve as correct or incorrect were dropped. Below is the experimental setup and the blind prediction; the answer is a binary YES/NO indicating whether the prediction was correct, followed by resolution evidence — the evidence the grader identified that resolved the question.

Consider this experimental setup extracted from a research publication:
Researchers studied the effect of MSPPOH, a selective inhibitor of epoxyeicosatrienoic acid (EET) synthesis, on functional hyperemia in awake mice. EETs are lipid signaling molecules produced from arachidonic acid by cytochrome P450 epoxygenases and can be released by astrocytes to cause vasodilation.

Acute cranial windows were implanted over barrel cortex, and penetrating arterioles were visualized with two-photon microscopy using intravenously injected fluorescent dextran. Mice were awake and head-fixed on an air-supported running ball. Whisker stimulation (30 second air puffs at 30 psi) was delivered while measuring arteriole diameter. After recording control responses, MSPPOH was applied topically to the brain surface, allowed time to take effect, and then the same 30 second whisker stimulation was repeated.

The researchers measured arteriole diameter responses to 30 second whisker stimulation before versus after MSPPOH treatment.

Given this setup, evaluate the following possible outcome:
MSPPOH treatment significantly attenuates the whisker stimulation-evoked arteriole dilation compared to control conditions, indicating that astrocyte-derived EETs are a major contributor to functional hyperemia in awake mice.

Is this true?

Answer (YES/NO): YES